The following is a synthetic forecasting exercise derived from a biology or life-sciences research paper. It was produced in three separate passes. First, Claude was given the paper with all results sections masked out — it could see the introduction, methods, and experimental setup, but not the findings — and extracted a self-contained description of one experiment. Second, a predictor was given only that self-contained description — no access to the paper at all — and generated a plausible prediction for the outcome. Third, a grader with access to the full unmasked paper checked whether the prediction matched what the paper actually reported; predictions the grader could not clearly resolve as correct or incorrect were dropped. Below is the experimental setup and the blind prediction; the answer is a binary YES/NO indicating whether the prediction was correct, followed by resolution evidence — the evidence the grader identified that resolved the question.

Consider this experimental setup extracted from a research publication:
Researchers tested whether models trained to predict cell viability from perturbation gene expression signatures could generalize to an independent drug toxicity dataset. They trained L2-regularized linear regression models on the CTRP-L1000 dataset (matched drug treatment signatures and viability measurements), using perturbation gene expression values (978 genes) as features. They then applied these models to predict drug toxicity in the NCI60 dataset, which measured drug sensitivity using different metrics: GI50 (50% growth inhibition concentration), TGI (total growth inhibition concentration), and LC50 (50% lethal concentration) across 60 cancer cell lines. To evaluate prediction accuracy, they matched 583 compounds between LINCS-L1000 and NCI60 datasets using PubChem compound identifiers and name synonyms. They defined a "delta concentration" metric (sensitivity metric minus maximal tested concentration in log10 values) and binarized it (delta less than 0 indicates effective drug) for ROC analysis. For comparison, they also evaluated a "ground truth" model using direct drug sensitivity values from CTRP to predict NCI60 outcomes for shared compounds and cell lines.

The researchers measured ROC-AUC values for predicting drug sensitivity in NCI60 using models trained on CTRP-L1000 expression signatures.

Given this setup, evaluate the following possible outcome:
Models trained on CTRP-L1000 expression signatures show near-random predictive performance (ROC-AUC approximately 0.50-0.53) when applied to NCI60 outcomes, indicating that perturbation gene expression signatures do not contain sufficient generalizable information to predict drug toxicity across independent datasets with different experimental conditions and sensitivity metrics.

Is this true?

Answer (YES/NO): NO